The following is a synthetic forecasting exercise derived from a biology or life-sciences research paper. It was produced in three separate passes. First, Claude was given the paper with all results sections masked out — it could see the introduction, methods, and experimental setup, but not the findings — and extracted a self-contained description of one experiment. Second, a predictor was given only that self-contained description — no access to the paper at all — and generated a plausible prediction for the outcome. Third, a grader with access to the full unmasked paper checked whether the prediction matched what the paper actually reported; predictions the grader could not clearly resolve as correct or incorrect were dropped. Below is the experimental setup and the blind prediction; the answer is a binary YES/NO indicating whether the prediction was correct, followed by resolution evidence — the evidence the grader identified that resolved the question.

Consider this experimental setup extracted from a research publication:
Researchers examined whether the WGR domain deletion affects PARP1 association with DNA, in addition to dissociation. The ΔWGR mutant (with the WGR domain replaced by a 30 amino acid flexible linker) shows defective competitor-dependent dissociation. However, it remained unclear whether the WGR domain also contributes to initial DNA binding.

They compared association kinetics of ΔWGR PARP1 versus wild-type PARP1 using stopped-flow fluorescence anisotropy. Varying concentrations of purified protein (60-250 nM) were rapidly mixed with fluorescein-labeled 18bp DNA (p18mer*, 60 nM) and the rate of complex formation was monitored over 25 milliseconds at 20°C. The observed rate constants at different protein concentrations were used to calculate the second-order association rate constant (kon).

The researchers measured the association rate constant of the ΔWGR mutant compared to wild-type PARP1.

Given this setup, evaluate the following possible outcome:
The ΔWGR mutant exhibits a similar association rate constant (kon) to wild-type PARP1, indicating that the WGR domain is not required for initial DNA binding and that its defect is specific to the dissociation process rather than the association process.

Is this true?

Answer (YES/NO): YES